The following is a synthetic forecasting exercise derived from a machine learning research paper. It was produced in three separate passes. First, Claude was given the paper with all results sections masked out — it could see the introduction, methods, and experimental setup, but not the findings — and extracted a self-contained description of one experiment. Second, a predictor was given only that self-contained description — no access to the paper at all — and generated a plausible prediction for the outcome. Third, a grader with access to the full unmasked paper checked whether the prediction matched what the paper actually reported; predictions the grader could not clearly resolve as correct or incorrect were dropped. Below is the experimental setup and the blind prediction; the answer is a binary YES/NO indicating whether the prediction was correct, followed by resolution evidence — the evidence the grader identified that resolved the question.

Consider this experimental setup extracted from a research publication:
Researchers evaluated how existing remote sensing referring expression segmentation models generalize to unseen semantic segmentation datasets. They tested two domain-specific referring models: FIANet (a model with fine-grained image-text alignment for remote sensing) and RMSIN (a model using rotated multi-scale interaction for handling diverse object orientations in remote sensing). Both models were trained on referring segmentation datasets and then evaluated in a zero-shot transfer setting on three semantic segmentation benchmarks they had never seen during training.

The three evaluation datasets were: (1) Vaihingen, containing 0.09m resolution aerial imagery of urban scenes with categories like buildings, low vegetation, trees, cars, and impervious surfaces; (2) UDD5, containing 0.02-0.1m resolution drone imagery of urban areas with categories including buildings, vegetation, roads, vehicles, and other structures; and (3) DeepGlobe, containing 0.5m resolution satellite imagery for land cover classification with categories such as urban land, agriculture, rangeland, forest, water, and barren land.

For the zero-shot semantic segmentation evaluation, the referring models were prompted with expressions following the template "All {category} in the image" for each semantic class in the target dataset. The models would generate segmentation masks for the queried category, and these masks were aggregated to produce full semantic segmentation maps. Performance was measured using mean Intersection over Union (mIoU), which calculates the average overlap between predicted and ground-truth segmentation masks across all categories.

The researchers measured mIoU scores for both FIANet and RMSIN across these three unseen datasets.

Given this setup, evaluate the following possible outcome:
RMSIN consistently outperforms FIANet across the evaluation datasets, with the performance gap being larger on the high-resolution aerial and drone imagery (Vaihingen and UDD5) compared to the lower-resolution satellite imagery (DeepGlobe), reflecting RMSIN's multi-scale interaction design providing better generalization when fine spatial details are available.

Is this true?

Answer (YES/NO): NO